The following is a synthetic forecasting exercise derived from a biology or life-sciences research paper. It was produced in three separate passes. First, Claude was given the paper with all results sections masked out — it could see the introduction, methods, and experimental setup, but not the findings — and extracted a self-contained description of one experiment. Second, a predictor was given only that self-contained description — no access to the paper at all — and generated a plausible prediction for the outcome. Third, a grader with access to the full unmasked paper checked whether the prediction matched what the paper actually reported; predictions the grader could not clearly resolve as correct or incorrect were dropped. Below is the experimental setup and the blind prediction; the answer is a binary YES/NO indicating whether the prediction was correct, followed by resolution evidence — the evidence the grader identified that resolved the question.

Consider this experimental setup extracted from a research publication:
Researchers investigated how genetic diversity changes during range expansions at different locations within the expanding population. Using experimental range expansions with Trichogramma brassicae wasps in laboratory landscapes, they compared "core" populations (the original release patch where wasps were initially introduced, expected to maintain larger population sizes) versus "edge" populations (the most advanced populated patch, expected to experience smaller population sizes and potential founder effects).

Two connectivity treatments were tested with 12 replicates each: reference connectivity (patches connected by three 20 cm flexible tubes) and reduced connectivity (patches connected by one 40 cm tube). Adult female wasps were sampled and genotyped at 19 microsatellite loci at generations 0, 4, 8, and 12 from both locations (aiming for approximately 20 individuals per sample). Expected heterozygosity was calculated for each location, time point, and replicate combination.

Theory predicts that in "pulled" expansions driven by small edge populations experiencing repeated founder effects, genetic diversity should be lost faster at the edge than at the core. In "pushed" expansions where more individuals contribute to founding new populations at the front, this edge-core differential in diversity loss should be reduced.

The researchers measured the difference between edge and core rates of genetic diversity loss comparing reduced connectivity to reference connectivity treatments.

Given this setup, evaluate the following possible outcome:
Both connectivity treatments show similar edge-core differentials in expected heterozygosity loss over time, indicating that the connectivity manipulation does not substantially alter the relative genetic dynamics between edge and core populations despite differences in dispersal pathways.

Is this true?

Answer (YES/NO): NO